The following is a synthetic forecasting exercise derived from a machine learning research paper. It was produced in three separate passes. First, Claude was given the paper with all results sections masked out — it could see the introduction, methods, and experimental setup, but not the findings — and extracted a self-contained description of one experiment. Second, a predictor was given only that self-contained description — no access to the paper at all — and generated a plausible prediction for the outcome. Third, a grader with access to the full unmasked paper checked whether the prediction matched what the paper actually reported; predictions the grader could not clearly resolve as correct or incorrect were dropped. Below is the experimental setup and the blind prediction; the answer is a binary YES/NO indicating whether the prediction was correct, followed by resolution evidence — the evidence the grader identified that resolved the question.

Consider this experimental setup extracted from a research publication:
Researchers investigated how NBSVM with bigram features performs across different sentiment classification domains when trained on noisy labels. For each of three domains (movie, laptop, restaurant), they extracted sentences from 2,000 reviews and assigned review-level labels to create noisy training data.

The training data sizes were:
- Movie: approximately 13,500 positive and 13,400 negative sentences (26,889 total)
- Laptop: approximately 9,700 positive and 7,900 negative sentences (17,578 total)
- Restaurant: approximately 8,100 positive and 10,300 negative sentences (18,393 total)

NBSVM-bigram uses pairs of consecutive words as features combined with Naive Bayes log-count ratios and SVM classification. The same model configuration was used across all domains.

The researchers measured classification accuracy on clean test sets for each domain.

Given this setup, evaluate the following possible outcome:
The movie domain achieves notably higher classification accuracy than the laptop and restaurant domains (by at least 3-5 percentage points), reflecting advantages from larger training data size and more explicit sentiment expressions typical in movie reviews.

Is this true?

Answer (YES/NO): NO